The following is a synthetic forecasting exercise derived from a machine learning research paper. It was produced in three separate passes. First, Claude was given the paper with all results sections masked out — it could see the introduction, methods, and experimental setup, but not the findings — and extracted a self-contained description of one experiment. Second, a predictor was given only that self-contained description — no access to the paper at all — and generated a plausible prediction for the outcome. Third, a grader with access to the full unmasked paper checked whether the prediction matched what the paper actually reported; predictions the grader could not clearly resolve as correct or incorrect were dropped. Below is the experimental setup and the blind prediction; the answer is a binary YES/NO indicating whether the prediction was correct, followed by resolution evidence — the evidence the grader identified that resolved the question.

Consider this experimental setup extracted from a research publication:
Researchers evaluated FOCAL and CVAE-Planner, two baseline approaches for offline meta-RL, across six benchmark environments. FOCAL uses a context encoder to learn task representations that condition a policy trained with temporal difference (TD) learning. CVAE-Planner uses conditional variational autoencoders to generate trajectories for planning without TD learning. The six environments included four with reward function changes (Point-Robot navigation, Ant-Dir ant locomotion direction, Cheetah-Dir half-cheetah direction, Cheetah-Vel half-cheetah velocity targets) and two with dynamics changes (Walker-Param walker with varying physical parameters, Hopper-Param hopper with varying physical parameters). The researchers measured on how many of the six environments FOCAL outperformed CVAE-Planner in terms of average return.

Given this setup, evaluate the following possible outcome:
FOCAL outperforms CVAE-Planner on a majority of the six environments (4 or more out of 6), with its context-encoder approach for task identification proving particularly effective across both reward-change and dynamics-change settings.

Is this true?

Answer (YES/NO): YES